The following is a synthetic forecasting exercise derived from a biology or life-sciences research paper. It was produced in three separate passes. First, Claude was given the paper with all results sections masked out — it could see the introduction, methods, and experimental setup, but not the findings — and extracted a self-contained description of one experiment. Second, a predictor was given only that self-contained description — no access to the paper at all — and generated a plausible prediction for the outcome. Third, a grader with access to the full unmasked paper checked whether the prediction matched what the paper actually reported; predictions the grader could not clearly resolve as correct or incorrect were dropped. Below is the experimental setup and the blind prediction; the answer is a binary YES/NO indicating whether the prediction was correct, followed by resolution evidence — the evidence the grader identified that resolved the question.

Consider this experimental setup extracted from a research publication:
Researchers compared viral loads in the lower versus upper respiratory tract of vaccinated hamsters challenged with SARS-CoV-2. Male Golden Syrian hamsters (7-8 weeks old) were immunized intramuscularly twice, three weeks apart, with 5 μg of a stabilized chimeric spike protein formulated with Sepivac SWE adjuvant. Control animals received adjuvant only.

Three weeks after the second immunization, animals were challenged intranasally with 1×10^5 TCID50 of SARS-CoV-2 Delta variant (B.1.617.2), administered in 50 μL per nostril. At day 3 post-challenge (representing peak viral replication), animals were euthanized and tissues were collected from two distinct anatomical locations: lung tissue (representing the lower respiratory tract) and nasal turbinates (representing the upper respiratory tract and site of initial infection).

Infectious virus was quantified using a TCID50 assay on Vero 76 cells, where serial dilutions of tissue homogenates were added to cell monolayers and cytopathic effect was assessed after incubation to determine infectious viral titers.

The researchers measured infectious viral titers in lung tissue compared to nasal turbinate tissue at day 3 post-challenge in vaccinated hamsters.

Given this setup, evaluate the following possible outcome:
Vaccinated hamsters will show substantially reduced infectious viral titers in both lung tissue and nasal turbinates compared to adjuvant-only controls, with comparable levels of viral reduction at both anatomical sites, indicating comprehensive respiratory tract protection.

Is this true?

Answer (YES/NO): YES